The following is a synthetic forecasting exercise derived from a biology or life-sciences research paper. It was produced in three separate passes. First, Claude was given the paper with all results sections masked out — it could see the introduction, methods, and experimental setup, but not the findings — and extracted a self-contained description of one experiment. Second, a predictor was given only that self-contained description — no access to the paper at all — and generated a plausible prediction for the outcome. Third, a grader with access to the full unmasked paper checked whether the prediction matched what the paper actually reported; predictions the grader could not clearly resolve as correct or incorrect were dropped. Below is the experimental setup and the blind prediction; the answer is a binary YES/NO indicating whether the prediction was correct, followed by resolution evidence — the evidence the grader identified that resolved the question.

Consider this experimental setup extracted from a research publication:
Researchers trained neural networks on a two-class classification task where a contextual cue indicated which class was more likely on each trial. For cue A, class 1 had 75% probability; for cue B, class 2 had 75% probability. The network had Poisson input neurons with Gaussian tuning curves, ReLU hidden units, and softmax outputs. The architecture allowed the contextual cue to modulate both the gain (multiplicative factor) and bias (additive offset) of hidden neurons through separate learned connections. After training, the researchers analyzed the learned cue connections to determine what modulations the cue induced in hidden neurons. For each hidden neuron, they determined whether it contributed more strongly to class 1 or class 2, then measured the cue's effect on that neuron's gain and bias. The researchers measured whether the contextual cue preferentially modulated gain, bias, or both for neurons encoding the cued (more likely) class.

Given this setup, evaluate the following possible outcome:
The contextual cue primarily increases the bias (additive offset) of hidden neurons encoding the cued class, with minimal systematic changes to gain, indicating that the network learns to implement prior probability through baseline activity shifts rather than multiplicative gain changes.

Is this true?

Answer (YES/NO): NO